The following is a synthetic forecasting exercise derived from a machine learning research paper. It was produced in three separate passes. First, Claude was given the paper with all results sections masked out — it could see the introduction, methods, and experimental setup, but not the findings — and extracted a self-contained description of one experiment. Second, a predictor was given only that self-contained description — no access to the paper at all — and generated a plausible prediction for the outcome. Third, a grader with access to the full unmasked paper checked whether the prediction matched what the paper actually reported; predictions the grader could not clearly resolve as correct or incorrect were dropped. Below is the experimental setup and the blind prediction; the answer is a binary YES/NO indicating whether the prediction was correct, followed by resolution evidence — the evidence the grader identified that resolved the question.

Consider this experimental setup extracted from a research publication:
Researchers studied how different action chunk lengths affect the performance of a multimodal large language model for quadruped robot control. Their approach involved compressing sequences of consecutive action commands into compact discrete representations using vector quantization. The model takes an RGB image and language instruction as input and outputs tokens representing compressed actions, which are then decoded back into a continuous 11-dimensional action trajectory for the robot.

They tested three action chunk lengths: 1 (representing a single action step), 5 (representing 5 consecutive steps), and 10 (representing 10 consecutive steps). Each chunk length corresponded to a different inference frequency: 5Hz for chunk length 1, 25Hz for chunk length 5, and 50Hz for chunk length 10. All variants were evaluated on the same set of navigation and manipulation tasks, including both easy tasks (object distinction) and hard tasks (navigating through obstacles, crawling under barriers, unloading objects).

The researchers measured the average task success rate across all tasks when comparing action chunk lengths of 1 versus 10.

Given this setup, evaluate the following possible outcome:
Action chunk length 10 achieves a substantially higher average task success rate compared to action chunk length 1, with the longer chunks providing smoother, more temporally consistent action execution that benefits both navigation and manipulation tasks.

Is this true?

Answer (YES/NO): YES